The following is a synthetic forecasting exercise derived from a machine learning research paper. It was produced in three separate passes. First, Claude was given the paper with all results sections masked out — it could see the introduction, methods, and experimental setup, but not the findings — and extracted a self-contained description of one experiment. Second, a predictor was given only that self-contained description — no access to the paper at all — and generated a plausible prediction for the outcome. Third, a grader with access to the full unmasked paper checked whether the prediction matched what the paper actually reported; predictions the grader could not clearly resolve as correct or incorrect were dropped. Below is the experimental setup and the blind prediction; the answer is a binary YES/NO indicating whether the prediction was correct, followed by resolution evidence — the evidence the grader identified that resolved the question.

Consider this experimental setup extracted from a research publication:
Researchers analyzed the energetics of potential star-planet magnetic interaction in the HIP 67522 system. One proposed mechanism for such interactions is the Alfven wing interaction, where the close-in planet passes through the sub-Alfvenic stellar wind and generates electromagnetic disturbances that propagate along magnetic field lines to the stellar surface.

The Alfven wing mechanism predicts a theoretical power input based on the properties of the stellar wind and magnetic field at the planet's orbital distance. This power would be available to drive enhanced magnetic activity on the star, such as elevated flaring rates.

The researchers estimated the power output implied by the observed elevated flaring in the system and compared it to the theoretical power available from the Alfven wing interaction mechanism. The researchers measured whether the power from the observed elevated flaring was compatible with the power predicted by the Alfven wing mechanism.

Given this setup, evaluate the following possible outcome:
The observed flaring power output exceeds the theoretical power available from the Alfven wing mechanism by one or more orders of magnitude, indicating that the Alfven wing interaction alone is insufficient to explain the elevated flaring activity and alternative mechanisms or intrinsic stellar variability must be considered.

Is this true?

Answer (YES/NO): YES